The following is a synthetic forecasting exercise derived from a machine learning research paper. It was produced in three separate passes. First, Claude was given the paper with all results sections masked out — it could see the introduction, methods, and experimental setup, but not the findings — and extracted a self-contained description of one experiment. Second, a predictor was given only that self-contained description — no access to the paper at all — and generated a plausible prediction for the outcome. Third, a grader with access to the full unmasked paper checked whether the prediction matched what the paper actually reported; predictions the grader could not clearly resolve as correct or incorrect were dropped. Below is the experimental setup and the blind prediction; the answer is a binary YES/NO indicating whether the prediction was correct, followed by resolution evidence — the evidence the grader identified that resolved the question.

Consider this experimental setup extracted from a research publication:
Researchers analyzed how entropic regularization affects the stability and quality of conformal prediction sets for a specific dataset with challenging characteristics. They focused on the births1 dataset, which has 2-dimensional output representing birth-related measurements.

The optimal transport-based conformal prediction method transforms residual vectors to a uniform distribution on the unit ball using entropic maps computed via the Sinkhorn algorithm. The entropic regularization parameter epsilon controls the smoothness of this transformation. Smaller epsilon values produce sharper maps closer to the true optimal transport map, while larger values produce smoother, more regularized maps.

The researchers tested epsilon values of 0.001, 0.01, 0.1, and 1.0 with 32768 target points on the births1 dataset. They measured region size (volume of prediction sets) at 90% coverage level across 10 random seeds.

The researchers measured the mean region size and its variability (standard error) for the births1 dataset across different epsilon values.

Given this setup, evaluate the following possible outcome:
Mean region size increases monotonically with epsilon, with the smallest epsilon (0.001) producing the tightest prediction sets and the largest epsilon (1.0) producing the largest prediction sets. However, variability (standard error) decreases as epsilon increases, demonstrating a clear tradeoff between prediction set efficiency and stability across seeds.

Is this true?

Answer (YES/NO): NO